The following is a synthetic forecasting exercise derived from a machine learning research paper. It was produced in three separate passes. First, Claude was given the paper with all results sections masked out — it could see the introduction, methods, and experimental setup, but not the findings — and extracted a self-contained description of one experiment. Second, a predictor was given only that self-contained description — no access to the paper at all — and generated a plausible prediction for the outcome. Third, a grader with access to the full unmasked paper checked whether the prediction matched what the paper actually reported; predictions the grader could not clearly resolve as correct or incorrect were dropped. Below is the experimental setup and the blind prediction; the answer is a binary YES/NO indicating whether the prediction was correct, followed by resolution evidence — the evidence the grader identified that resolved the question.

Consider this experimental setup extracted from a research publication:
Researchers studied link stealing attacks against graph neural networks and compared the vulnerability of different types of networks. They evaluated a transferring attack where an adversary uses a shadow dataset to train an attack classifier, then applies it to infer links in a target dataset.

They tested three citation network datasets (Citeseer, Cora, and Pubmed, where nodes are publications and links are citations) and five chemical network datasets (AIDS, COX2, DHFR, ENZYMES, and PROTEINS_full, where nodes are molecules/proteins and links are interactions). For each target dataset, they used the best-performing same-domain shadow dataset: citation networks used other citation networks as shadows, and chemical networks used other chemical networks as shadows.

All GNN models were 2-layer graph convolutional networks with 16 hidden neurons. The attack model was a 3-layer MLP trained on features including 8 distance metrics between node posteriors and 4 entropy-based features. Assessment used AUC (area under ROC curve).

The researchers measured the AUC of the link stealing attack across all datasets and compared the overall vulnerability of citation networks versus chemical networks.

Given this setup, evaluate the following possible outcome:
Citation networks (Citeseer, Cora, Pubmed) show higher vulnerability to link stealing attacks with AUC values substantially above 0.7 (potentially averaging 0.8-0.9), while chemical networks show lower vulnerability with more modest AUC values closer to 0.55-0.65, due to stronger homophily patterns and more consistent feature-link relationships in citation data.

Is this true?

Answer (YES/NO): NO